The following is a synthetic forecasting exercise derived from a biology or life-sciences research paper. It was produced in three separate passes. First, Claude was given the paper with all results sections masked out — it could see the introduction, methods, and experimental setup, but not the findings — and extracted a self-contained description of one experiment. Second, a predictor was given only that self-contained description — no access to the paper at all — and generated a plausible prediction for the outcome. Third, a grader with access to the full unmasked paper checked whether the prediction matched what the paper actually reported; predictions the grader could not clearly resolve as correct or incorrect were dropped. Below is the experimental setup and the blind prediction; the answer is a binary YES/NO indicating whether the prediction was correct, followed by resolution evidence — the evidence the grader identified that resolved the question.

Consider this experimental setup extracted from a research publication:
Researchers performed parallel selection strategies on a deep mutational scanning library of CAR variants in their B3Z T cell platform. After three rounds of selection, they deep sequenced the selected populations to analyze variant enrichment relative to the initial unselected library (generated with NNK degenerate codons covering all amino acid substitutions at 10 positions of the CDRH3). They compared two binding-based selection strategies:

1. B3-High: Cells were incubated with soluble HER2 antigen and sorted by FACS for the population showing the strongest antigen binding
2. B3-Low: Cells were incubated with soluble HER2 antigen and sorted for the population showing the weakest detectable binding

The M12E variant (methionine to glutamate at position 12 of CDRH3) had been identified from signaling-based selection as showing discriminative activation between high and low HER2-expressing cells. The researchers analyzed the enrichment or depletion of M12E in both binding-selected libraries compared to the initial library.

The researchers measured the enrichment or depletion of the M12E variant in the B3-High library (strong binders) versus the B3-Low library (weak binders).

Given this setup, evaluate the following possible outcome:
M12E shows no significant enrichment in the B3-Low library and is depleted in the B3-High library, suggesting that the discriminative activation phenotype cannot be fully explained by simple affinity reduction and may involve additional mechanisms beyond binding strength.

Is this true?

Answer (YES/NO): NO